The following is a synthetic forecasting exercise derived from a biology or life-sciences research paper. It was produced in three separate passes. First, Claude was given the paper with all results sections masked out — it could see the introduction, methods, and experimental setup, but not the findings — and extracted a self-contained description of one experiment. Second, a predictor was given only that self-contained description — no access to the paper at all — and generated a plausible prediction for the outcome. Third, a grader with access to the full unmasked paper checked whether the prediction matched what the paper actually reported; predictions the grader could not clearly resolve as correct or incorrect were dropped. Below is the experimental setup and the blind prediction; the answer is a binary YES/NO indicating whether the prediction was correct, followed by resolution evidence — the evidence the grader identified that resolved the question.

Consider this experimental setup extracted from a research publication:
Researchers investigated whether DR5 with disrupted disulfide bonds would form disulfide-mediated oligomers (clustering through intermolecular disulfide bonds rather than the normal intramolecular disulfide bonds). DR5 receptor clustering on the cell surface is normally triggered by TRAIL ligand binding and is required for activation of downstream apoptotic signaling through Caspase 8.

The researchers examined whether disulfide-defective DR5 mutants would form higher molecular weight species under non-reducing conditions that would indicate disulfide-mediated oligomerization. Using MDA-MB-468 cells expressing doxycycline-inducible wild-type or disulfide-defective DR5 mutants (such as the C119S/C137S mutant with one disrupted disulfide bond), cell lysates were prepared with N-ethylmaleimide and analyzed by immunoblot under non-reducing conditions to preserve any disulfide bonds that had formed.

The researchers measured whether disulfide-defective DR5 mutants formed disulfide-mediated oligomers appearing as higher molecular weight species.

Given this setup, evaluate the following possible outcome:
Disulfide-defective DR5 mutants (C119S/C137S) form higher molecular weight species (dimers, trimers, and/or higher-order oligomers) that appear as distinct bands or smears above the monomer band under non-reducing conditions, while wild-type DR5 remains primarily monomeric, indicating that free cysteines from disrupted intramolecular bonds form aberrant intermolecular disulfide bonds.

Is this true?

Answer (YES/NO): YES